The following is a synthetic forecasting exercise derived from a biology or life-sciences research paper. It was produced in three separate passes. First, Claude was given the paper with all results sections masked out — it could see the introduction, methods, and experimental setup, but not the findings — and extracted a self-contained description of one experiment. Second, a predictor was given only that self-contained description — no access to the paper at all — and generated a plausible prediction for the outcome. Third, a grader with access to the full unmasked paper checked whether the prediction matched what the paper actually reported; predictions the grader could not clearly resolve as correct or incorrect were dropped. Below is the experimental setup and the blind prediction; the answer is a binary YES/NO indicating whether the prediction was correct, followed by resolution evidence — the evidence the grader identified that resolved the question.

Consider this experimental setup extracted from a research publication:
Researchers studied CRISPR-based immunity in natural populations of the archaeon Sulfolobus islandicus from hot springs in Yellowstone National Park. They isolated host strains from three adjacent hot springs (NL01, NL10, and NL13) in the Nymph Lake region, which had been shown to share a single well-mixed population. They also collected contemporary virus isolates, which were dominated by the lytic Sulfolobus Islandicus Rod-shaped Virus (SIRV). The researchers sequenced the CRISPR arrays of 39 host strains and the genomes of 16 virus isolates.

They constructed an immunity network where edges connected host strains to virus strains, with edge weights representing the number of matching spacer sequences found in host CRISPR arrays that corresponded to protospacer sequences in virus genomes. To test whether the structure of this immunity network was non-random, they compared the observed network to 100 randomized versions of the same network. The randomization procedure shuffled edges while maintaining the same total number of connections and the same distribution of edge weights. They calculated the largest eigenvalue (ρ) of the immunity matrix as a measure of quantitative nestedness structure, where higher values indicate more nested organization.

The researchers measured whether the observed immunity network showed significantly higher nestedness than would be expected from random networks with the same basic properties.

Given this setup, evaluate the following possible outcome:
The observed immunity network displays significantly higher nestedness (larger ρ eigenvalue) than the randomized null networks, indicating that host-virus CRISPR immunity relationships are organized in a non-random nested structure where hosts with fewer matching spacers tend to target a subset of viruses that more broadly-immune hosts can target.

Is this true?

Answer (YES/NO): YES